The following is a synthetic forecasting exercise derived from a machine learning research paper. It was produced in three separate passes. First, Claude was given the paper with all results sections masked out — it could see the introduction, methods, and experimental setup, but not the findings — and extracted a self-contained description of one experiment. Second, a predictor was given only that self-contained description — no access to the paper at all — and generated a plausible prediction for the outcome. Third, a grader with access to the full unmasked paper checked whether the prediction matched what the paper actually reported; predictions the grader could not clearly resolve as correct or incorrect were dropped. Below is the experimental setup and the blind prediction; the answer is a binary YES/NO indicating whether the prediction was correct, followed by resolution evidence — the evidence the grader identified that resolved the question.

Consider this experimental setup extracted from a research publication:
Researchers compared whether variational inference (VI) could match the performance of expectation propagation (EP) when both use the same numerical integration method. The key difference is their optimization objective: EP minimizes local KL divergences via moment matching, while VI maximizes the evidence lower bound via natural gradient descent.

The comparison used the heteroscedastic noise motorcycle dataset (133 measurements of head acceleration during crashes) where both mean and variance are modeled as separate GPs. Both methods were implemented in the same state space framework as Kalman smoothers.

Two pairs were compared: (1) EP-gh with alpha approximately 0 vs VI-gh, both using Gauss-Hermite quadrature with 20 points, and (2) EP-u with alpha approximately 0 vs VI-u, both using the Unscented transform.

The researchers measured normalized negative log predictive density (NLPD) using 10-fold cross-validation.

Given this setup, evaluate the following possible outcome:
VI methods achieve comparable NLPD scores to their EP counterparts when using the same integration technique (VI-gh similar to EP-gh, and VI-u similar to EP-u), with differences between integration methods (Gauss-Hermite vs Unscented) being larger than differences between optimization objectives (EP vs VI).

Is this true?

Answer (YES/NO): NO